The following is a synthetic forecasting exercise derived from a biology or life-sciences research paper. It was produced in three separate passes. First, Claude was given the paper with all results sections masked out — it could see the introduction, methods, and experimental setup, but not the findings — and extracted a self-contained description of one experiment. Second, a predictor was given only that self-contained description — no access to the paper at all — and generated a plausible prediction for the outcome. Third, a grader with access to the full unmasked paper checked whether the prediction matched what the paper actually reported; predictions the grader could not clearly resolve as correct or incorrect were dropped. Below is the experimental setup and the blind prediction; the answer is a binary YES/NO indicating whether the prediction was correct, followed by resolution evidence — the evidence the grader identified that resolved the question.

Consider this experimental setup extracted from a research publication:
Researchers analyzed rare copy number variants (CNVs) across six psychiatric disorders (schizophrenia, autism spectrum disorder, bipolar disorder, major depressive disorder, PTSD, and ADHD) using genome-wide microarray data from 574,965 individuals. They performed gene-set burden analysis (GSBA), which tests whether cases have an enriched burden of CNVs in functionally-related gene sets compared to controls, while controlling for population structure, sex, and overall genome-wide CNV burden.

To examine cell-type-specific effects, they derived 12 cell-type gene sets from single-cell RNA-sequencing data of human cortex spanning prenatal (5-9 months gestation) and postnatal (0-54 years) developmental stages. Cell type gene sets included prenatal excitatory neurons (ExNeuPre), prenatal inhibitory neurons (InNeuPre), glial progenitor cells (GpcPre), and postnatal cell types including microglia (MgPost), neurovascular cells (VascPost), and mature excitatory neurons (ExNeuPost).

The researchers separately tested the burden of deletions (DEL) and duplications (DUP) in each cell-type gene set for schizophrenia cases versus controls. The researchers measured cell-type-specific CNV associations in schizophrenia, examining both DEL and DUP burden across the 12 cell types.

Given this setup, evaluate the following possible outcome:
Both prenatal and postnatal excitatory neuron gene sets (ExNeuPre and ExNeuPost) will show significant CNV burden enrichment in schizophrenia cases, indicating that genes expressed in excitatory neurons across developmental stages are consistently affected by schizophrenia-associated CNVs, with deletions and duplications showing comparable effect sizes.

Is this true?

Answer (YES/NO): NO